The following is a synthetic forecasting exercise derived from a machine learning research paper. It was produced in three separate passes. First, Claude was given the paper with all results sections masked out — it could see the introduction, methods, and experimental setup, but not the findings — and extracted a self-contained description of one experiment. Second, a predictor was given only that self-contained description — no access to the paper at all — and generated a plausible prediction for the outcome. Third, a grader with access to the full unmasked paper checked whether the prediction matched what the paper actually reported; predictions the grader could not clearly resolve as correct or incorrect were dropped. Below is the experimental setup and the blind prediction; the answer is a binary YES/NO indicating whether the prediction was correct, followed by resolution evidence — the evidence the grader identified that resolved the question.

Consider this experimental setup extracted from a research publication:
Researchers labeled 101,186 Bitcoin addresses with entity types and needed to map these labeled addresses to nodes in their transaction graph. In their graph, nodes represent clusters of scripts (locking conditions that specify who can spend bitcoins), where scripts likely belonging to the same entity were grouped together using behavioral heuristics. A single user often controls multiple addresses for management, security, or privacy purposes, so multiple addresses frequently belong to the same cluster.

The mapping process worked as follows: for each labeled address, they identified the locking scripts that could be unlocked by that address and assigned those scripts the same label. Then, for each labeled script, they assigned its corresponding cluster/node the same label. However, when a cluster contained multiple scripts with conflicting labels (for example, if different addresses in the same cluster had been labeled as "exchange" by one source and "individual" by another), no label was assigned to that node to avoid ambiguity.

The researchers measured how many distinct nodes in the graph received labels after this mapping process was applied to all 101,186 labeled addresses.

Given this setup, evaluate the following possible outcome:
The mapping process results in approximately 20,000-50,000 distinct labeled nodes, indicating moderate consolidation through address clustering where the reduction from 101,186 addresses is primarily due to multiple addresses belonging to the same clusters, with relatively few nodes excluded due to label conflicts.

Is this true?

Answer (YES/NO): YES